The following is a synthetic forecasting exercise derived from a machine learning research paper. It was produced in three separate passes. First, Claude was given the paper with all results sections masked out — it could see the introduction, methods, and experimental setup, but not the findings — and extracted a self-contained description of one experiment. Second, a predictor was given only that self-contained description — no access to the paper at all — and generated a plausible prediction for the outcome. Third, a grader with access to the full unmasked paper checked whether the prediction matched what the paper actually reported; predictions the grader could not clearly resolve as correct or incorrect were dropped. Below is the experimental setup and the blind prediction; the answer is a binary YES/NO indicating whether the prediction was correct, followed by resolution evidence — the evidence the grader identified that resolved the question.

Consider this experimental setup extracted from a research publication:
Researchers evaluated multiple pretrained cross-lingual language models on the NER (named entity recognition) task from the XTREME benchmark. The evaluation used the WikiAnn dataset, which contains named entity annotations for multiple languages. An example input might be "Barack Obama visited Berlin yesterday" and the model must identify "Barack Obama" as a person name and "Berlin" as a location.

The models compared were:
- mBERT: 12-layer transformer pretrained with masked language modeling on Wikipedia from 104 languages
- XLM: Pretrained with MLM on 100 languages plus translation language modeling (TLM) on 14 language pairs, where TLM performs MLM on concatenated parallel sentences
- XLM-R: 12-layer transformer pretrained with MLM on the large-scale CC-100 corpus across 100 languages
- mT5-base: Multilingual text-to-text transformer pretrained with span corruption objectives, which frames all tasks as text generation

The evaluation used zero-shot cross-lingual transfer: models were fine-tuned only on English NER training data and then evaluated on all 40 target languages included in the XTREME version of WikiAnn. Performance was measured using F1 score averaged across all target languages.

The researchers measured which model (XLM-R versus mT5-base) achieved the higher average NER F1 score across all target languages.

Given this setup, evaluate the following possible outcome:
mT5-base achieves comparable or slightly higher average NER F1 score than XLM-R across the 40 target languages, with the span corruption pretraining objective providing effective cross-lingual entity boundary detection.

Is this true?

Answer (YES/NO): NO